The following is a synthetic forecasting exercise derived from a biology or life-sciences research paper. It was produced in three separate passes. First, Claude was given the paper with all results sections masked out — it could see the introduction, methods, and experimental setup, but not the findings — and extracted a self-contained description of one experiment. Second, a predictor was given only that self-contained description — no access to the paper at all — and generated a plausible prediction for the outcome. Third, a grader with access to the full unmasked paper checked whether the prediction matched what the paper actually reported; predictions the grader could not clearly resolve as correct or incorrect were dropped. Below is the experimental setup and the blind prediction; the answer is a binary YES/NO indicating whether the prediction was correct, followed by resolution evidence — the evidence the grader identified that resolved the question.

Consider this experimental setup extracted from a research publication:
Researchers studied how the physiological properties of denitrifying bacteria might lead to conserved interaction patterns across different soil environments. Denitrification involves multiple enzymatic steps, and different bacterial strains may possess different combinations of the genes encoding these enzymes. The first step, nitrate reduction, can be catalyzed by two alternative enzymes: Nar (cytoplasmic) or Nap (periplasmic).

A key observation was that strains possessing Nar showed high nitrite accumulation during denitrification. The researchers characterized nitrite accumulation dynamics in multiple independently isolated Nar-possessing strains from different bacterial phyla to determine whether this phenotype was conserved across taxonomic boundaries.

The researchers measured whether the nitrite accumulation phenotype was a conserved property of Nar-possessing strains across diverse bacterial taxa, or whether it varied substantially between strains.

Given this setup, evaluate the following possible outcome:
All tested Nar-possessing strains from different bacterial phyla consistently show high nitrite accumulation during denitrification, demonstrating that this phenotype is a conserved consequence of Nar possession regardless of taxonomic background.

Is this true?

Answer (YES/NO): YES